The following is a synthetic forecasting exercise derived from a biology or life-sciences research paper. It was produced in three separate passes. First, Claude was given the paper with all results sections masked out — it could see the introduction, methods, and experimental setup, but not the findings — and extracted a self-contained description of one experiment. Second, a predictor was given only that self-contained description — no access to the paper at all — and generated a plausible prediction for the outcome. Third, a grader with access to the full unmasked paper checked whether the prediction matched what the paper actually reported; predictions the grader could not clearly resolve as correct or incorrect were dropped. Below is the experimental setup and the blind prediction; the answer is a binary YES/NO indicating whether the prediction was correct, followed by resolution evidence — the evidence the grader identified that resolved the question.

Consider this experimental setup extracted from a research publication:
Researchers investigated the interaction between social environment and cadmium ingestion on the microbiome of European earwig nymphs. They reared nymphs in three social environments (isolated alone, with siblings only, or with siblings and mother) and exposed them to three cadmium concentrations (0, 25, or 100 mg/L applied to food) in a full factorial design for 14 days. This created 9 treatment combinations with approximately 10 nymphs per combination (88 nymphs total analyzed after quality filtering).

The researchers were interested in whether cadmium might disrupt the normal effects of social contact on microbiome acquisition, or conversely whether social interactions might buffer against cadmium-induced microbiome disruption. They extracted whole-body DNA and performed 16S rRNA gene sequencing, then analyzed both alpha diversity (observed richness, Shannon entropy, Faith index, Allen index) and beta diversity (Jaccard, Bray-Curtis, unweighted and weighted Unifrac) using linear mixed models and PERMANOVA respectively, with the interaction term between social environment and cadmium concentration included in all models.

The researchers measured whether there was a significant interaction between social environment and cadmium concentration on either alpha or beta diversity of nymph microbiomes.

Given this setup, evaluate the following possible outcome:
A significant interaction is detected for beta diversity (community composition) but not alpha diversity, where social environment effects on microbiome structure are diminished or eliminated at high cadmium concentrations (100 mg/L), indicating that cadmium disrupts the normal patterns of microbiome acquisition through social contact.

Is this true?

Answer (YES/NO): NO